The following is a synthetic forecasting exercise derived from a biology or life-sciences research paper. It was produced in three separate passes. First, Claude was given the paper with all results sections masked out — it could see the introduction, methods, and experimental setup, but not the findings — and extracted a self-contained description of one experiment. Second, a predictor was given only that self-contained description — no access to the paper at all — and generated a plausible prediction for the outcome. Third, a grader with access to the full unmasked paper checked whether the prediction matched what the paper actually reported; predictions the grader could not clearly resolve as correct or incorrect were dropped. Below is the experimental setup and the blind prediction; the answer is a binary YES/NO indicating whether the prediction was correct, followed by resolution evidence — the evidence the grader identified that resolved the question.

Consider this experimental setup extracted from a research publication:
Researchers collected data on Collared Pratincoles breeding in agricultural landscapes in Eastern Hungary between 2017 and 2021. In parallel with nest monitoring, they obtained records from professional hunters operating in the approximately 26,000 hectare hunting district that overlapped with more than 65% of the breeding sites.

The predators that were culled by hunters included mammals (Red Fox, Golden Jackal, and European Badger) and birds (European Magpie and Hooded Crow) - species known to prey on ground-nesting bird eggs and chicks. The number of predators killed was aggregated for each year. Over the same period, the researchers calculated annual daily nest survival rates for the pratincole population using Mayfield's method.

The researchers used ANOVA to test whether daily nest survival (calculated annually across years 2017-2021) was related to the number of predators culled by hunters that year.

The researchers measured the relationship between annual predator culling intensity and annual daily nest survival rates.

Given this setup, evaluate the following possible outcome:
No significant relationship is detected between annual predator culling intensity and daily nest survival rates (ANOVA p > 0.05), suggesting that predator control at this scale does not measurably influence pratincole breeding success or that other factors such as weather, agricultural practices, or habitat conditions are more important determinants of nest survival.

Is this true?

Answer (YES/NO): YES